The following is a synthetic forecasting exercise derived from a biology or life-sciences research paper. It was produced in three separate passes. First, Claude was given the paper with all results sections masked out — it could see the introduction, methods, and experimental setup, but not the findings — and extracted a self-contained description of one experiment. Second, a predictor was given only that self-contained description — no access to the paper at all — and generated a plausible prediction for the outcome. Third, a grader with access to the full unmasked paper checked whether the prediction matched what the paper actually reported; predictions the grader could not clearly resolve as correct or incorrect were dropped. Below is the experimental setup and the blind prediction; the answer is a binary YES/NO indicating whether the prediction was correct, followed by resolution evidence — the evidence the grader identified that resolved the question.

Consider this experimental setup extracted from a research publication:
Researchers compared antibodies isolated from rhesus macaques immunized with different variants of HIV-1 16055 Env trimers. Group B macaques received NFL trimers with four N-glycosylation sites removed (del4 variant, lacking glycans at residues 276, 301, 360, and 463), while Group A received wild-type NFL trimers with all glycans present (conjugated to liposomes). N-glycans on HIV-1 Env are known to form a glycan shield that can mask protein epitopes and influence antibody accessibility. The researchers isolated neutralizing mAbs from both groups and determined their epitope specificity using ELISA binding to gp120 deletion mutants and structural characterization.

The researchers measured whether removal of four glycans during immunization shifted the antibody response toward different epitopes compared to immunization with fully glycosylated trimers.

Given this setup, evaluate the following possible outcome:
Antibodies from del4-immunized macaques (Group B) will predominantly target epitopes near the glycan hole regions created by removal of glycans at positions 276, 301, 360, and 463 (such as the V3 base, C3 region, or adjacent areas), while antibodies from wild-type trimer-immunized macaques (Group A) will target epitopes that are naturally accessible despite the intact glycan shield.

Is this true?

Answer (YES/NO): NO